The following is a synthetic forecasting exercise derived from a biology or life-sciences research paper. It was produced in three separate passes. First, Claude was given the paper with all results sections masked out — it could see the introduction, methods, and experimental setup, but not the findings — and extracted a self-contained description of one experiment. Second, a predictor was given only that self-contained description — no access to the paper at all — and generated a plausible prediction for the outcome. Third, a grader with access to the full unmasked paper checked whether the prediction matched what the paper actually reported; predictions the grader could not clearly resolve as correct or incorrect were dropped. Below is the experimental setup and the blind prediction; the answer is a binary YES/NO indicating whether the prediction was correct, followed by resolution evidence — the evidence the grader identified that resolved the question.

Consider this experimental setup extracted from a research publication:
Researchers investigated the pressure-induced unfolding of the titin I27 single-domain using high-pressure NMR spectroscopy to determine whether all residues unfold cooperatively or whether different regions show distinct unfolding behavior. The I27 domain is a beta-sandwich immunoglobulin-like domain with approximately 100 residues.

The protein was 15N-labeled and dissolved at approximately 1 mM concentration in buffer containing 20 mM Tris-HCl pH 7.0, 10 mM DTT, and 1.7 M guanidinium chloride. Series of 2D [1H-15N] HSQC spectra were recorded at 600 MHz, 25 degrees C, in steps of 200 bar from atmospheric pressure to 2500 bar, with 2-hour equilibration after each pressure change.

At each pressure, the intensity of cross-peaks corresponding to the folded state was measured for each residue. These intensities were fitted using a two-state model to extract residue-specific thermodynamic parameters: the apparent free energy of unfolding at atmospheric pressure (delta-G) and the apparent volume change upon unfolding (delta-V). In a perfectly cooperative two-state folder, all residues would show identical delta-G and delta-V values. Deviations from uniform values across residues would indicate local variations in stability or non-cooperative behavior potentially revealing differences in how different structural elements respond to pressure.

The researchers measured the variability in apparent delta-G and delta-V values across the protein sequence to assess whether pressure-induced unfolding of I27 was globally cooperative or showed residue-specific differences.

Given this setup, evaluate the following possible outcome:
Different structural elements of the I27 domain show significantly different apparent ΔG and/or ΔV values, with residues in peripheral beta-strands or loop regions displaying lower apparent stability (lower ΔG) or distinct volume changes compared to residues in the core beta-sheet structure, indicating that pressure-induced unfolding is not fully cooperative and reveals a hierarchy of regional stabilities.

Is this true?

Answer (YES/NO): YES